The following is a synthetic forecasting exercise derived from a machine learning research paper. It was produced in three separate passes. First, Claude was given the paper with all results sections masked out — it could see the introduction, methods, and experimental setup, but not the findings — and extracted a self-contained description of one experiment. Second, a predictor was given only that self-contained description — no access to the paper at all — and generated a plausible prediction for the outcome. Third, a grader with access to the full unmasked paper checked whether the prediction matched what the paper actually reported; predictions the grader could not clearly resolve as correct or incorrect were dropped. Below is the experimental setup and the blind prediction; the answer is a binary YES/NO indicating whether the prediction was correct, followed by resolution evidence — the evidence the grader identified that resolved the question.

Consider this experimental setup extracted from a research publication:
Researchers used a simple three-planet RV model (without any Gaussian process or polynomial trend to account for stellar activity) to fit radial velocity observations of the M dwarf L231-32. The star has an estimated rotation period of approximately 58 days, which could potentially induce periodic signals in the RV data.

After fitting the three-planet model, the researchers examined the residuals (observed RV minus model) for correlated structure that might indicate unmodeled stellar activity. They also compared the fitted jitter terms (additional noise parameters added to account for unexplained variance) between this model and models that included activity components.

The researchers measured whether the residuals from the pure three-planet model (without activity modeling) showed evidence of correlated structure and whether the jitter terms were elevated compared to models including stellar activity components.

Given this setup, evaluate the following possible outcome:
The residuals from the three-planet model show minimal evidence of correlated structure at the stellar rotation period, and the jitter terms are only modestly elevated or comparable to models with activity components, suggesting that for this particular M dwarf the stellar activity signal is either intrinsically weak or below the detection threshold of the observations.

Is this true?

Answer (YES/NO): NO